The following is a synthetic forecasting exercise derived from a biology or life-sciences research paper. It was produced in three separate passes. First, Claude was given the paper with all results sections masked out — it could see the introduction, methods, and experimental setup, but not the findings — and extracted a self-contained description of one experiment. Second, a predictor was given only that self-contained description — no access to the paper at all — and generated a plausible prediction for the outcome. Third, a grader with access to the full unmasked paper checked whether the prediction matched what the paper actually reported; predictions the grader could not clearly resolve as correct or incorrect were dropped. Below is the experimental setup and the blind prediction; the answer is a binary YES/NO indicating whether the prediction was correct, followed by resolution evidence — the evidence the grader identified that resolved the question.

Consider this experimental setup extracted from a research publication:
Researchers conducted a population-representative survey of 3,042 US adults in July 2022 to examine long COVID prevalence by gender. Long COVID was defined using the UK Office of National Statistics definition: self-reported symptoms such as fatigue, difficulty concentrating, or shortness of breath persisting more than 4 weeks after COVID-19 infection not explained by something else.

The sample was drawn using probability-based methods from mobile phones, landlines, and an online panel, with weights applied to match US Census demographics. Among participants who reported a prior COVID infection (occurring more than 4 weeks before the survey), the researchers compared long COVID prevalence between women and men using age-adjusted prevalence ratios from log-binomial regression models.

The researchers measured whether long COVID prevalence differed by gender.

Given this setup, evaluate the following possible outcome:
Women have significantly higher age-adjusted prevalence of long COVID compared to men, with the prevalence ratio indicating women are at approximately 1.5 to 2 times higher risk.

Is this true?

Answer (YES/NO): YES